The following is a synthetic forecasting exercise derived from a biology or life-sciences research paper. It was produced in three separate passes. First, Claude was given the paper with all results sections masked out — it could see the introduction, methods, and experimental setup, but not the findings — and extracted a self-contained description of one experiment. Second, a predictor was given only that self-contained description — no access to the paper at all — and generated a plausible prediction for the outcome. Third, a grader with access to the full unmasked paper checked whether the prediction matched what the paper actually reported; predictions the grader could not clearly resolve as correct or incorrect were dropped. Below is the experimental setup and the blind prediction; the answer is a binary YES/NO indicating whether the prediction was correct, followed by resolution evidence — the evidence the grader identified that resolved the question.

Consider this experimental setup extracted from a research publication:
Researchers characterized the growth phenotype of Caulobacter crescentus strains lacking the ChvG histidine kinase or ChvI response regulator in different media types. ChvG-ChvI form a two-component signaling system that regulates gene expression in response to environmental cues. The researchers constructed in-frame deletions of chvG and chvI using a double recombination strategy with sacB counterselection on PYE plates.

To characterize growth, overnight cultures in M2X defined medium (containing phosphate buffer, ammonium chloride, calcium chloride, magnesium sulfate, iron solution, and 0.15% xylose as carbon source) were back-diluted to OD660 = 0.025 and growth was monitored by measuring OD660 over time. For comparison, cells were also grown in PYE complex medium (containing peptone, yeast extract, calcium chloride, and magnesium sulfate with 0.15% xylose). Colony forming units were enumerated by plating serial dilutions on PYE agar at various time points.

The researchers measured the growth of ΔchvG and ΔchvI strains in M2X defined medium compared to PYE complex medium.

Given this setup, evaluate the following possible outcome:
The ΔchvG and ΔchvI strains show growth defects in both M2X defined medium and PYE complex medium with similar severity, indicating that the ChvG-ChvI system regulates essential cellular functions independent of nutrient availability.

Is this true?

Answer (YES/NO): NO